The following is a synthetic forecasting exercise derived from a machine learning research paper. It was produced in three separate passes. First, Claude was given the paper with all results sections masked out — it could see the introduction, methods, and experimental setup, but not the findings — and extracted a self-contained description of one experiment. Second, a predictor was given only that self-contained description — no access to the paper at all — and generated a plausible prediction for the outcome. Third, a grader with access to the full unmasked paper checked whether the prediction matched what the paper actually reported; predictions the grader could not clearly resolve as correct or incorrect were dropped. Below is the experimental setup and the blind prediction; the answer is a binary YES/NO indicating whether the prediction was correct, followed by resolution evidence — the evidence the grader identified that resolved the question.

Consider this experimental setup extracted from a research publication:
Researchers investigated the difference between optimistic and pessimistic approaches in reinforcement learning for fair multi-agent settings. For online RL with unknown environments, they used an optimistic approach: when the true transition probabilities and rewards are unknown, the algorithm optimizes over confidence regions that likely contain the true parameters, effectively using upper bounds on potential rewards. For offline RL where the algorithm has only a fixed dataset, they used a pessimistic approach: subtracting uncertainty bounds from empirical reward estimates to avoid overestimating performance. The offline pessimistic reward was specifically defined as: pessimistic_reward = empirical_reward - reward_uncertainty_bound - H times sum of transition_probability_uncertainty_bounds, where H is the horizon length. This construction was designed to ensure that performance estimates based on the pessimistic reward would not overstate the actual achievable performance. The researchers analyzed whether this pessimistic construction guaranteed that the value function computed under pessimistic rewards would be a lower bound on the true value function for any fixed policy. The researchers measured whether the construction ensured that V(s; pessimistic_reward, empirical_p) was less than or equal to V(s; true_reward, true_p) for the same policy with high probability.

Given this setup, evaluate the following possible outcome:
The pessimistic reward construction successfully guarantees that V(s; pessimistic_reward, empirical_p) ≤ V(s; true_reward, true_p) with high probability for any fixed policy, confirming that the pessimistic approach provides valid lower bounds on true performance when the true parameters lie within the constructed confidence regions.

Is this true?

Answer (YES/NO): YES